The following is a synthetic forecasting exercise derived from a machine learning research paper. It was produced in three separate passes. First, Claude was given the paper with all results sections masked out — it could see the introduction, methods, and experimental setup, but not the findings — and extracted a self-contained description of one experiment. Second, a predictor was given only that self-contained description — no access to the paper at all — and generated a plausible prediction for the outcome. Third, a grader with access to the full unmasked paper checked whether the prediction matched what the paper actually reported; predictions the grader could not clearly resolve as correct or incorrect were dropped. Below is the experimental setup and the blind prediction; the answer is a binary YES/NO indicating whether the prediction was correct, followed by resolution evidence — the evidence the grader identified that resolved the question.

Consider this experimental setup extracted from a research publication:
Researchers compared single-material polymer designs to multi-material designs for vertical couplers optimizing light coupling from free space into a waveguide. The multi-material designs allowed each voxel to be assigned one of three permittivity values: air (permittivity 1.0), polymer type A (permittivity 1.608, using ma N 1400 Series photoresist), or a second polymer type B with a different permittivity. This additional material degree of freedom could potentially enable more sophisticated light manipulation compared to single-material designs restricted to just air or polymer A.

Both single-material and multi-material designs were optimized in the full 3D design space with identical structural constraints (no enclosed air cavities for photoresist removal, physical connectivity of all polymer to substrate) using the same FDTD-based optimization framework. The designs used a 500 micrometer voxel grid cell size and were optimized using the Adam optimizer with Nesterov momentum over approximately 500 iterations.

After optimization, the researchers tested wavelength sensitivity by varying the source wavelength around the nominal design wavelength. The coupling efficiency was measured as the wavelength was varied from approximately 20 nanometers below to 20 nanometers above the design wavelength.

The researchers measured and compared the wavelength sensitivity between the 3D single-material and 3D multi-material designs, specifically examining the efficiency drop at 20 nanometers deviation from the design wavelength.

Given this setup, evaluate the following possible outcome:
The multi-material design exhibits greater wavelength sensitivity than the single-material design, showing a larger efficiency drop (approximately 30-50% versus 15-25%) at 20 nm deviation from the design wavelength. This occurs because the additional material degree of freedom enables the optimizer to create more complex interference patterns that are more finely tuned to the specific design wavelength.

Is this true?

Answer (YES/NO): NO